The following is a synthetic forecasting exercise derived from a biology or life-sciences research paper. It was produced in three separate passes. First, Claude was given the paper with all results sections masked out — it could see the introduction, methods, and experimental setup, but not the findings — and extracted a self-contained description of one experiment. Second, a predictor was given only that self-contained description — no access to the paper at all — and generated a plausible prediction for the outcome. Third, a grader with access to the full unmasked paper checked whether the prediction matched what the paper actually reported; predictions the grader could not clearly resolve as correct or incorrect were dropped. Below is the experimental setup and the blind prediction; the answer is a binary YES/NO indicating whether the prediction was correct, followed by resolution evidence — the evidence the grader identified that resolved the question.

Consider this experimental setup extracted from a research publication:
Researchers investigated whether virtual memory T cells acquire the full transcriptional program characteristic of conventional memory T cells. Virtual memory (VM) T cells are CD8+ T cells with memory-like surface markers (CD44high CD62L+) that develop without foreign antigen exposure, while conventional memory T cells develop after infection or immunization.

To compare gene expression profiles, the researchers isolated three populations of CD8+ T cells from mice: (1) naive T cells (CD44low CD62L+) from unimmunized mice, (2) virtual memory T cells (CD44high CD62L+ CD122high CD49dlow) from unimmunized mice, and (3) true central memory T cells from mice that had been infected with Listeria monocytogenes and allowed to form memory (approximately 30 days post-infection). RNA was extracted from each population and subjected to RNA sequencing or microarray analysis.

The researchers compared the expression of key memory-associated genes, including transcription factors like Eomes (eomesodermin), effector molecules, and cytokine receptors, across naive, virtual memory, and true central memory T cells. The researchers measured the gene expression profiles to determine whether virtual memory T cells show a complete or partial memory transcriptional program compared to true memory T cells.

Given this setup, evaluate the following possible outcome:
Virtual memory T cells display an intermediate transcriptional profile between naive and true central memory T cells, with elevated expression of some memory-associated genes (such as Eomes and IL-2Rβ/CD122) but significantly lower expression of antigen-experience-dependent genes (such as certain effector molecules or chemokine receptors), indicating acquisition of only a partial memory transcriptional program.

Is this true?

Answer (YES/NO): YES